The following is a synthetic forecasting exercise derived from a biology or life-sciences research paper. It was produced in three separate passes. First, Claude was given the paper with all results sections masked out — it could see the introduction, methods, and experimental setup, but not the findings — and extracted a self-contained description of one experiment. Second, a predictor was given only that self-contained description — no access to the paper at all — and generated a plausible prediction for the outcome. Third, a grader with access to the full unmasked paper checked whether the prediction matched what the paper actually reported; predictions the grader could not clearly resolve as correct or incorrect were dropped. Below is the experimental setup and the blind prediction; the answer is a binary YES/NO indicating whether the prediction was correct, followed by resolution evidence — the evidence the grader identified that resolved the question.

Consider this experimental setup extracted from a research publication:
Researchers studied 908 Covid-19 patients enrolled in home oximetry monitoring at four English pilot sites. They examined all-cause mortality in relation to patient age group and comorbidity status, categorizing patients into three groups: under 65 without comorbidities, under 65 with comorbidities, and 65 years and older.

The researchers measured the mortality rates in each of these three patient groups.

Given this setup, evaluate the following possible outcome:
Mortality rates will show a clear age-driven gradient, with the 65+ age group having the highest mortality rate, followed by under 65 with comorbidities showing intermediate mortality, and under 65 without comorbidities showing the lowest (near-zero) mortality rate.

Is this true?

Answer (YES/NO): YES